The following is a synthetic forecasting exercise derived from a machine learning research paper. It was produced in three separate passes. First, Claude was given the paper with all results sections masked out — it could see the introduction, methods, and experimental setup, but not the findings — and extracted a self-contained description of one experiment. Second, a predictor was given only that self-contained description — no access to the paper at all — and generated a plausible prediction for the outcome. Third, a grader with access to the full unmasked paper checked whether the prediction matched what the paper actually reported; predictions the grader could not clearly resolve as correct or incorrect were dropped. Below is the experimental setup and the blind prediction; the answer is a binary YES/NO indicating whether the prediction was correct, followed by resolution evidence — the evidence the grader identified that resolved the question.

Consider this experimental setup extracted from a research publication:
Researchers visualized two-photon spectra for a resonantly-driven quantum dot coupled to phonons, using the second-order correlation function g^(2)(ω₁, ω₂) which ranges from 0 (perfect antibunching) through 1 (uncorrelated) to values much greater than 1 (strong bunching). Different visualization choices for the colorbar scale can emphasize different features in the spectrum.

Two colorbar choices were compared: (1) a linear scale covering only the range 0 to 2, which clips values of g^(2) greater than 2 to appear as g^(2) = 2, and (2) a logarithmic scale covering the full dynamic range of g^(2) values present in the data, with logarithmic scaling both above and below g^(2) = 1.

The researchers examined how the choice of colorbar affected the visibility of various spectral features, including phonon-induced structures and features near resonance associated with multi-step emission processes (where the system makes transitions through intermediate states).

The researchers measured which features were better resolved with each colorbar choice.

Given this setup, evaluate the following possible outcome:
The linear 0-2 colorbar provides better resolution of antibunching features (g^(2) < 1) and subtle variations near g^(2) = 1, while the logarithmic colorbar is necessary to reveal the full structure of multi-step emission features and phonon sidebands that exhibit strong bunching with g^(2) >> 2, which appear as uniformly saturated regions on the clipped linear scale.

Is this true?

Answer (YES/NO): NO